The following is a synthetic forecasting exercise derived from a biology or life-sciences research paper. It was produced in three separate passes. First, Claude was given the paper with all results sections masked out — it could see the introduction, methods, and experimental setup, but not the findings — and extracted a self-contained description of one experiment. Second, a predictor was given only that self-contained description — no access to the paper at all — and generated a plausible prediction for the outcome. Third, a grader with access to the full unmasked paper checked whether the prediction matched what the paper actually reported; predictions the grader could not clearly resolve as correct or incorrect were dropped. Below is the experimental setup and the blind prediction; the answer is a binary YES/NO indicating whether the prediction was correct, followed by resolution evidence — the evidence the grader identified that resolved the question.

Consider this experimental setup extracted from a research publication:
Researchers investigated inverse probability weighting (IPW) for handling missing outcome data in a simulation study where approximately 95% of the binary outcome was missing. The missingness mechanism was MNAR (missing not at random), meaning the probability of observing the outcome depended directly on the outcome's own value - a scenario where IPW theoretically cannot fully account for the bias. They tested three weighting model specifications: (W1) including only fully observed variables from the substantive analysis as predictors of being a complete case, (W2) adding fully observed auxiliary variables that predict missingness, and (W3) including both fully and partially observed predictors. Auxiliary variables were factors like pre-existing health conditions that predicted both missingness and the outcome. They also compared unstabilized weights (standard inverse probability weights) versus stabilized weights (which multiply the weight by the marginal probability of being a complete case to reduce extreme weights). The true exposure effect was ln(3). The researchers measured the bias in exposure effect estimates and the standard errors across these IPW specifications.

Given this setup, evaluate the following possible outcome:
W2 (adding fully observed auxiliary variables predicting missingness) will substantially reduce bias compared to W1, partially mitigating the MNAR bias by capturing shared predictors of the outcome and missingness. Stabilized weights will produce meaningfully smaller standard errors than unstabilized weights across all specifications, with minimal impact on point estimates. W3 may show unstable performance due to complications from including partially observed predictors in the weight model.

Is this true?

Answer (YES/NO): NO